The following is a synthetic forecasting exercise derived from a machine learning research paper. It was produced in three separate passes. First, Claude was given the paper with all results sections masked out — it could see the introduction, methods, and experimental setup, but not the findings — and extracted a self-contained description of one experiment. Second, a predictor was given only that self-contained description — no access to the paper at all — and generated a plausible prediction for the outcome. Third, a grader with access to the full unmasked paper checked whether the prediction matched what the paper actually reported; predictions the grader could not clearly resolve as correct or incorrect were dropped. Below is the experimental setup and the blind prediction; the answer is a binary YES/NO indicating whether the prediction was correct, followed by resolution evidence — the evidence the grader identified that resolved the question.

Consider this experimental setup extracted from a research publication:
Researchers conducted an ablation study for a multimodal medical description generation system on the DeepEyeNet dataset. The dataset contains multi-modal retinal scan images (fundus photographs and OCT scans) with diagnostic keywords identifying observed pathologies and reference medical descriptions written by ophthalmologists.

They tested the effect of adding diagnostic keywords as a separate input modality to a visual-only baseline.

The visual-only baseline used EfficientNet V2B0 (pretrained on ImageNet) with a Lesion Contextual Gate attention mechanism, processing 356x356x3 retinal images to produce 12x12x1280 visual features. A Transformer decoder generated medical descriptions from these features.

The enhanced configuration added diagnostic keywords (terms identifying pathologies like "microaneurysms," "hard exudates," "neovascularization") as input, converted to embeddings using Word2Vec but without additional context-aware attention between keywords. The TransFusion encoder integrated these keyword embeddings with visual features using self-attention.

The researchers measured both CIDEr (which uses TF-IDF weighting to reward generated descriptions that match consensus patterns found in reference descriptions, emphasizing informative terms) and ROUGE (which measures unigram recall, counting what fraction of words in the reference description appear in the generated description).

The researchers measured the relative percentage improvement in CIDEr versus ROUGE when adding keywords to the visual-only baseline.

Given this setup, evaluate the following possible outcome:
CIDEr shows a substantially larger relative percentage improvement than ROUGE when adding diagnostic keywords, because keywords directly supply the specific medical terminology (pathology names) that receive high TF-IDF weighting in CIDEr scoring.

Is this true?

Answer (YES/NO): NO